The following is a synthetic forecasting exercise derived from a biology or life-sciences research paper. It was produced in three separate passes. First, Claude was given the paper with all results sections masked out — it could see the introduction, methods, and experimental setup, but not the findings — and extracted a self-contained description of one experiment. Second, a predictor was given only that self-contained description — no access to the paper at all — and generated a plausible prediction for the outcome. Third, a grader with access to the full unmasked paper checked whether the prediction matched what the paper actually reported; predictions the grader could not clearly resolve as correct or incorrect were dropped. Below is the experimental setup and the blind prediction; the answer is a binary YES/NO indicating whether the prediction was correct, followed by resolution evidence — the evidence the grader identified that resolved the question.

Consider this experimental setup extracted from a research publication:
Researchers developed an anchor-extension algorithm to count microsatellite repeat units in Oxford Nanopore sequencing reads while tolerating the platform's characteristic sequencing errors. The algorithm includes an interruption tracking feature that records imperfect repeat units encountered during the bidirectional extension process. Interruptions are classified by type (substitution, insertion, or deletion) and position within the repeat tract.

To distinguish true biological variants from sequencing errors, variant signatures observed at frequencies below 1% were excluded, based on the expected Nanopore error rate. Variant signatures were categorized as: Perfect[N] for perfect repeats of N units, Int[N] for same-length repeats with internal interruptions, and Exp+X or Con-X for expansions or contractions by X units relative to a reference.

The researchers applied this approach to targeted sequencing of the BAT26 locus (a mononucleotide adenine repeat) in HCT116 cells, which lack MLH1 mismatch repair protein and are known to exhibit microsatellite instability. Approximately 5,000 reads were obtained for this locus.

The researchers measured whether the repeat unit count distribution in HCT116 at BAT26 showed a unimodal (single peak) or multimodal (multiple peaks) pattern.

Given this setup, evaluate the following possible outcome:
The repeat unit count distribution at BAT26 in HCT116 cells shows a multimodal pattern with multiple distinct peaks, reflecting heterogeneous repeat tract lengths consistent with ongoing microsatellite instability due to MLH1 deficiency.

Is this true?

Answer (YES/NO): YES